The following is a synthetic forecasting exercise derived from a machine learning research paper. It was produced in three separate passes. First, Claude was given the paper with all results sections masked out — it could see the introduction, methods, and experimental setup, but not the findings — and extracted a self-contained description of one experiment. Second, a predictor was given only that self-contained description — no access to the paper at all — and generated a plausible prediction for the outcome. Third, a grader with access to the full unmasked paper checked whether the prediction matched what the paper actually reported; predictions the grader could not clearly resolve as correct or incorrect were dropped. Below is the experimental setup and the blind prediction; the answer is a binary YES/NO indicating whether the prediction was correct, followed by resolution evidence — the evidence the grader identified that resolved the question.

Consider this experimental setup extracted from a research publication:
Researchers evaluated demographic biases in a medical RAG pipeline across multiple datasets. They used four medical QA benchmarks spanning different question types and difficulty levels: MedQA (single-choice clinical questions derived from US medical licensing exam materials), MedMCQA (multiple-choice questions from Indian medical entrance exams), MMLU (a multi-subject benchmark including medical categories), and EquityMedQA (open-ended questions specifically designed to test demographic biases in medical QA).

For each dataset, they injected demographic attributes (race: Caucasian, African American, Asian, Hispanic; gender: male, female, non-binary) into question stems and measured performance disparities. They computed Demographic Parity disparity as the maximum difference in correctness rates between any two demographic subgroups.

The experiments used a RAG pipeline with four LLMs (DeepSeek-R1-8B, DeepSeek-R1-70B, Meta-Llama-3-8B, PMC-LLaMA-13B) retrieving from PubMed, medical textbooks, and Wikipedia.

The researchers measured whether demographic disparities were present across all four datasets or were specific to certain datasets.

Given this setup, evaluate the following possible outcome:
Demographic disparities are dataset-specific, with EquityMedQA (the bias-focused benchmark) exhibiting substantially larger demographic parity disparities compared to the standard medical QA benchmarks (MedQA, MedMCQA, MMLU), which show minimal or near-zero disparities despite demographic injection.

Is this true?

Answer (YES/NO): NO